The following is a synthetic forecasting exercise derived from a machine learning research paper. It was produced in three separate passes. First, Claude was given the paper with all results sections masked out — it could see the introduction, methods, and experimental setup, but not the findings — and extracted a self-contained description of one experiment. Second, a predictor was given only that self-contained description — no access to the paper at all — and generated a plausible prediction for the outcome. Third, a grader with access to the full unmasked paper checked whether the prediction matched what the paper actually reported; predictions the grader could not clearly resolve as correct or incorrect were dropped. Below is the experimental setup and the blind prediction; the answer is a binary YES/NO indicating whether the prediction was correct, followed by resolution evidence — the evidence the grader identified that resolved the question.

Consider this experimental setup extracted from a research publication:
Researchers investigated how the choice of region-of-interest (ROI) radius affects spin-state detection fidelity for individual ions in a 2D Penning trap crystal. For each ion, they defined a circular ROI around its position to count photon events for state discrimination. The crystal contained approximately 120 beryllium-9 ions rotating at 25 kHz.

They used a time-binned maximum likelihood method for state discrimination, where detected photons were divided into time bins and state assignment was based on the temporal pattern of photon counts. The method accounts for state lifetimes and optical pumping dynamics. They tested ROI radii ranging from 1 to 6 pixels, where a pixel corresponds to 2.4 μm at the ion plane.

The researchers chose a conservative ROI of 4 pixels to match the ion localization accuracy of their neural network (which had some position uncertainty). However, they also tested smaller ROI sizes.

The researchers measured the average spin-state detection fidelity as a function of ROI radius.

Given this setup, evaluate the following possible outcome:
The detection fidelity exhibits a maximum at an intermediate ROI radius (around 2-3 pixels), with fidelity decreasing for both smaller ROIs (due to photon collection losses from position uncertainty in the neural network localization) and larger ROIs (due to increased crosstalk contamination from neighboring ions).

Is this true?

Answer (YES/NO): NO